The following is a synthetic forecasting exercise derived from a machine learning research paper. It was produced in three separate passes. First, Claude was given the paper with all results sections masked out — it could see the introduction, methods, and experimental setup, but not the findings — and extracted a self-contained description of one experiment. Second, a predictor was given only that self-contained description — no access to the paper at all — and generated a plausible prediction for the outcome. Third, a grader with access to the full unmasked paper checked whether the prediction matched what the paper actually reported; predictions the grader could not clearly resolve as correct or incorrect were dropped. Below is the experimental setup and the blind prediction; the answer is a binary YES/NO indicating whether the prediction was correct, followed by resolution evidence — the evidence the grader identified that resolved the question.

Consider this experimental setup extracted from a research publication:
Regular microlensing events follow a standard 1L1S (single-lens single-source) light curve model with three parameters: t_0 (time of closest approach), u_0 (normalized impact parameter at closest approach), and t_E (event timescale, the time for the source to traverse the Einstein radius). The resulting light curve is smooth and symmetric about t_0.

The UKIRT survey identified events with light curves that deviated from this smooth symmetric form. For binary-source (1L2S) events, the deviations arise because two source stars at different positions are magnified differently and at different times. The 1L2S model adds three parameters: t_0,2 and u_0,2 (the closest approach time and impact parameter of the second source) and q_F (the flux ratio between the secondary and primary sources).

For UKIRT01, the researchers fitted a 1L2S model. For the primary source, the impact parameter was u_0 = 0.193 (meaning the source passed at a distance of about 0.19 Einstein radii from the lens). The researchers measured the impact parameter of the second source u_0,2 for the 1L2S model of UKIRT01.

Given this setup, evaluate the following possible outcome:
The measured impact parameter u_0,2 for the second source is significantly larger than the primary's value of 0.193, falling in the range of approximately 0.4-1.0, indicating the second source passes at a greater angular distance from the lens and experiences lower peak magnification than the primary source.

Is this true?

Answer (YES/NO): NO